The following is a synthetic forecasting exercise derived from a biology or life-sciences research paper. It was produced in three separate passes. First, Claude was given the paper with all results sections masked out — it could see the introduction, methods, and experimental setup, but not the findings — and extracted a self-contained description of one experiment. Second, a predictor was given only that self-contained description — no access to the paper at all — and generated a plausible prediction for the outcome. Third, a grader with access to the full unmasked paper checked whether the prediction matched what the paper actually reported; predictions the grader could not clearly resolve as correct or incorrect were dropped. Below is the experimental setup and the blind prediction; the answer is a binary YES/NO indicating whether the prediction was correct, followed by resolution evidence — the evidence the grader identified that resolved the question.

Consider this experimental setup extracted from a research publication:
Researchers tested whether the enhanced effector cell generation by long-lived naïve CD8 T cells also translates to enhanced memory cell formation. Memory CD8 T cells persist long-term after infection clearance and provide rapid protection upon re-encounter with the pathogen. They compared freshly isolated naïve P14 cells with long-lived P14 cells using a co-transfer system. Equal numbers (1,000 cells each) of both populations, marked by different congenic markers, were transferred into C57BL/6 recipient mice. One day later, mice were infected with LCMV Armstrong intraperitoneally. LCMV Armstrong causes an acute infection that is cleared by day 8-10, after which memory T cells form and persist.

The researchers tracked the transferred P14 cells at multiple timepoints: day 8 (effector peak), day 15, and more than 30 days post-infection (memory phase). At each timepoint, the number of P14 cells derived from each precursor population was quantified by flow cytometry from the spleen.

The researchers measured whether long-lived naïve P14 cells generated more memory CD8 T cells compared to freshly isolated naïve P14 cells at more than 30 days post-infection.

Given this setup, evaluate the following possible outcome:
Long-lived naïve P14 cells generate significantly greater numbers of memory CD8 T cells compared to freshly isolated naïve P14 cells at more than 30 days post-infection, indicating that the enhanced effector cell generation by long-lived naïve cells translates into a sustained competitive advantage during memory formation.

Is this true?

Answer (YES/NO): YES